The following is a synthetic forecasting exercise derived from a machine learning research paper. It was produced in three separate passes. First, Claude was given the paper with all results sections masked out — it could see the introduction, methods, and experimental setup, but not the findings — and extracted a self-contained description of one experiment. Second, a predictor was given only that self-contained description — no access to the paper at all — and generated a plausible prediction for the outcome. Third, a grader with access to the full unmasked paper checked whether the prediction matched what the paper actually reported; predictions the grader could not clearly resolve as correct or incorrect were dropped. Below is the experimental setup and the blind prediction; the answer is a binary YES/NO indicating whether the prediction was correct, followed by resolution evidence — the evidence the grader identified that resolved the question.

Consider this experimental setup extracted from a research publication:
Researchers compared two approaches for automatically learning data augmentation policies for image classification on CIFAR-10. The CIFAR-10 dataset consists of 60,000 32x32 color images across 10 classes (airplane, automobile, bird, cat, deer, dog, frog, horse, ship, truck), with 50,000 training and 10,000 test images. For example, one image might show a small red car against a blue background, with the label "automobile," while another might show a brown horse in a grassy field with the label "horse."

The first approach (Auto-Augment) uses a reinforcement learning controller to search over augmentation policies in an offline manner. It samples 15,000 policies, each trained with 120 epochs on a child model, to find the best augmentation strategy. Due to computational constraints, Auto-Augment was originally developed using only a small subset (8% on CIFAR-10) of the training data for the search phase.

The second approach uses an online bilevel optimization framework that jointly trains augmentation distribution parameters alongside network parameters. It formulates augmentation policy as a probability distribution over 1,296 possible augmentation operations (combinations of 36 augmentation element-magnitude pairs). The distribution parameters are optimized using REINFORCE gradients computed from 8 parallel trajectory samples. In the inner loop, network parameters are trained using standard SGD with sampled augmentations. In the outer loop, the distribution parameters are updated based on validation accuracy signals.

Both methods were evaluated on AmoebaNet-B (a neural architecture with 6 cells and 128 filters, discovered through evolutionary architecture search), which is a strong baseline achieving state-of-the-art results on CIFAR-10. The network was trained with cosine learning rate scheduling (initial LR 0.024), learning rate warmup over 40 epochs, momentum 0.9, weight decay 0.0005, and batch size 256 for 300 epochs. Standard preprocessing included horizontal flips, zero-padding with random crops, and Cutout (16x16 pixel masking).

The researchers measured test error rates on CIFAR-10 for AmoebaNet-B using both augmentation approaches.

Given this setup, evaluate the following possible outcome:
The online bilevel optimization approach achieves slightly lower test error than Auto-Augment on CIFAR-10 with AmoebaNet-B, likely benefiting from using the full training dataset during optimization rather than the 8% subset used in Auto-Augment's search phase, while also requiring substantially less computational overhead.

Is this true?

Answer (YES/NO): NO